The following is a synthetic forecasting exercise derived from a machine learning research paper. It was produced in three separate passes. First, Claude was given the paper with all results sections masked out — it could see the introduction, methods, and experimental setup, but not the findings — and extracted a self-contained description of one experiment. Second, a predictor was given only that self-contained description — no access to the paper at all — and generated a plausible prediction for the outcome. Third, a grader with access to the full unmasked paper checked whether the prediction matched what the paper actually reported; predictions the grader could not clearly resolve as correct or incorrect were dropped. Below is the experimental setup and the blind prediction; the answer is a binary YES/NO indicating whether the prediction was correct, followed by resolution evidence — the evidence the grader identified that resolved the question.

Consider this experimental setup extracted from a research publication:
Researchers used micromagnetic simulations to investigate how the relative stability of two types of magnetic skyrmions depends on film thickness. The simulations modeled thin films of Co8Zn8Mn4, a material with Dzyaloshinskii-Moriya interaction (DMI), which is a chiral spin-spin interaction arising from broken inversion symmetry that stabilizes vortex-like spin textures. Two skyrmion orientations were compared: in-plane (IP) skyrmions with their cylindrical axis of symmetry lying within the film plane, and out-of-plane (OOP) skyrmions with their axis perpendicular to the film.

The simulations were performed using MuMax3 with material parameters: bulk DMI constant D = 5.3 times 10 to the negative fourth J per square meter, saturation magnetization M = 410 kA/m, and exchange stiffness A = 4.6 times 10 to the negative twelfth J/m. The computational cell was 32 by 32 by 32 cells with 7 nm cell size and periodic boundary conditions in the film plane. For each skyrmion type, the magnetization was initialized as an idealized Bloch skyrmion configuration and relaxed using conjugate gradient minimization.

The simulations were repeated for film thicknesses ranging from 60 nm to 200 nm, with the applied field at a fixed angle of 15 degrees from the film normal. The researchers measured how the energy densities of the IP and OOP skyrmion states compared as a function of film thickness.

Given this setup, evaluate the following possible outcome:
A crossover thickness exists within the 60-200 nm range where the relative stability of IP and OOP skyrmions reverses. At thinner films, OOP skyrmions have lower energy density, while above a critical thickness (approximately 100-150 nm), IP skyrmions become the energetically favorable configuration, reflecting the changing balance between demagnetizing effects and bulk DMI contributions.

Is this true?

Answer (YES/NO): YES